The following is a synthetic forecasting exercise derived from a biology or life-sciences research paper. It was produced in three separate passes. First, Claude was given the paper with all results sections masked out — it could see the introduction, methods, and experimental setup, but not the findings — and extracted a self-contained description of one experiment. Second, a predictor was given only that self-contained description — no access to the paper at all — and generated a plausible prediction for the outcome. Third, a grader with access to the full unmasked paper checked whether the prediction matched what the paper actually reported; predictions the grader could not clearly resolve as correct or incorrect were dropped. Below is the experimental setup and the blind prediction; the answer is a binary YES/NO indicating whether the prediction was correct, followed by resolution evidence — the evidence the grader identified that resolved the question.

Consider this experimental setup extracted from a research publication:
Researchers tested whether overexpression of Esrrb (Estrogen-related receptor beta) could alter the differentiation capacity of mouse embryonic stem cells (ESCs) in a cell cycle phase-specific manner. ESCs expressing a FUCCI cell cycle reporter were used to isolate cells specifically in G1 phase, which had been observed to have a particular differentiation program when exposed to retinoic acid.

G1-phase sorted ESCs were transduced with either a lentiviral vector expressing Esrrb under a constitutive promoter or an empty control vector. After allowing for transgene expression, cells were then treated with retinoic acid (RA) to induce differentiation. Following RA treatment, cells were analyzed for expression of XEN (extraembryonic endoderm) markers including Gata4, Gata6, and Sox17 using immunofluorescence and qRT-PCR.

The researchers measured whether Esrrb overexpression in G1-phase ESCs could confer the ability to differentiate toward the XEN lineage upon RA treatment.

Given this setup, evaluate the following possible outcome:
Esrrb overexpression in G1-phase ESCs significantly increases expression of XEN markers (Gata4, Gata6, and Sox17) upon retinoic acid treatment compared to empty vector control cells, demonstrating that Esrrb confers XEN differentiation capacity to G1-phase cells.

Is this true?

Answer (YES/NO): YES